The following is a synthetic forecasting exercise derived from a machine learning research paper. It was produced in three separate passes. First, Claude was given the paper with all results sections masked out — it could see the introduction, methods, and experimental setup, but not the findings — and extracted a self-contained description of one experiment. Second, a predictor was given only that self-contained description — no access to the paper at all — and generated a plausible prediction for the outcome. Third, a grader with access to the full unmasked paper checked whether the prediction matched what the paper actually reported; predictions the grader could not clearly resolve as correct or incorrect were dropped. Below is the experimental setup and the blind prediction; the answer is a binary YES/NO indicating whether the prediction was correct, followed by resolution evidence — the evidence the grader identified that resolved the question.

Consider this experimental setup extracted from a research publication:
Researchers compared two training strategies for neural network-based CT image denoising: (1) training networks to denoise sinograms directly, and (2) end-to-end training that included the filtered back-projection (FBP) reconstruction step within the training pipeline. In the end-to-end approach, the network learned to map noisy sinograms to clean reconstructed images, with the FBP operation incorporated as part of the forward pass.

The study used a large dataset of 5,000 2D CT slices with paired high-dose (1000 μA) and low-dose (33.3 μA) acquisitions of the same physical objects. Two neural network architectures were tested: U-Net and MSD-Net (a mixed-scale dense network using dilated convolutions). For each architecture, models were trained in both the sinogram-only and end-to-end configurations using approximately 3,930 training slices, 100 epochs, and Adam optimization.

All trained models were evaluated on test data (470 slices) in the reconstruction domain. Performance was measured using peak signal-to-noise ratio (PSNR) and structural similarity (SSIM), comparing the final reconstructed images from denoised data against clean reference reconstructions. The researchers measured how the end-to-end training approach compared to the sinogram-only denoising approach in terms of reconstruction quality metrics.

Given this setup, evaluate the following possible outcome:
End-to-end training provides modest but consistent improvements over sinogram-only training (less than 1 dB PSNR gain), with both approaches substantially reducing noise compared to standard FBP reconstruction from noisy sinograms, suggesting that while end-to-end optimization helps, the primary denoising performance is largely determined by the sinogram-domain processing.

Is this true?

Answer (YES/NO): NO